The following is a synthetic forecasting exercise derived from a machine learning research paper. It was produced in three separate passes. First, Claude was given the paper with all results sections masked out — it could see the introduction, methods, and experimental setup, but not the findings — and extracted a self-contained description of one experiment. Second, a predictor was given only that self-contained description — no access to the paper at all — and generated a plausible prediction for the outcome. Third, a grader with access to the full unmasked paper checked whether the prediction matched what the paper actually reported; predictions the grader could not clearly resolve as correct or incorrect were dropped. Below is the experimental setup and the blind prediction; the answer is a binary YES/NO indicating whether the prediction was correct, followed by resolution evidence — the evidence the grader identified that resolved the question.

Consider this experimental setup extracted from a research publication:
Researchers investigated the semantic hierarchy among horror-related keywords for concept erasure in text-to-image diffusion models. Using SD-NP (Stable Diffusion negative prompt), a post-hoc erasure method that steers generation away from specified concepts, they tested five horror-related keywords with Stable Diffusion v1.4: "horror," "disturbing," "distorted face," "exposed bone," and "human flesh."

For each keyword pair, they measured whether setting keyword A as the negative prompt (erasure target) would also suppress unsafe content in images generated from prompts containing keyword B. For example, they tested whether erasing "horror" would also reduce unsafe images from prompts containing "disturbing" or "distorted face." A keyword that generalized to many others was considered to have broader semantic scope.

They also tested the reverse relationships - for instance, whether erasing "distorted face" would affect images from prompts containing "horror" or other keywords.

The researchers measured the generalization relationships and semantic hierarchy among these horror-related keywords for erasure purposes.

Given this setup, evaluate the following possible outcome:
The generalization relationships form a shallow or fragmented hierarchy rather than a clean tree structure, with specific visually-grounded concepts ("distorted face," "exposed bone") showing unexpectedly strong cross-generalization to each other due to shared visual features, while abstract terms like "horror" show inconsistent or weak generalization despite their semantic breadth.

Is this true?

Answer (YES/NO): NO